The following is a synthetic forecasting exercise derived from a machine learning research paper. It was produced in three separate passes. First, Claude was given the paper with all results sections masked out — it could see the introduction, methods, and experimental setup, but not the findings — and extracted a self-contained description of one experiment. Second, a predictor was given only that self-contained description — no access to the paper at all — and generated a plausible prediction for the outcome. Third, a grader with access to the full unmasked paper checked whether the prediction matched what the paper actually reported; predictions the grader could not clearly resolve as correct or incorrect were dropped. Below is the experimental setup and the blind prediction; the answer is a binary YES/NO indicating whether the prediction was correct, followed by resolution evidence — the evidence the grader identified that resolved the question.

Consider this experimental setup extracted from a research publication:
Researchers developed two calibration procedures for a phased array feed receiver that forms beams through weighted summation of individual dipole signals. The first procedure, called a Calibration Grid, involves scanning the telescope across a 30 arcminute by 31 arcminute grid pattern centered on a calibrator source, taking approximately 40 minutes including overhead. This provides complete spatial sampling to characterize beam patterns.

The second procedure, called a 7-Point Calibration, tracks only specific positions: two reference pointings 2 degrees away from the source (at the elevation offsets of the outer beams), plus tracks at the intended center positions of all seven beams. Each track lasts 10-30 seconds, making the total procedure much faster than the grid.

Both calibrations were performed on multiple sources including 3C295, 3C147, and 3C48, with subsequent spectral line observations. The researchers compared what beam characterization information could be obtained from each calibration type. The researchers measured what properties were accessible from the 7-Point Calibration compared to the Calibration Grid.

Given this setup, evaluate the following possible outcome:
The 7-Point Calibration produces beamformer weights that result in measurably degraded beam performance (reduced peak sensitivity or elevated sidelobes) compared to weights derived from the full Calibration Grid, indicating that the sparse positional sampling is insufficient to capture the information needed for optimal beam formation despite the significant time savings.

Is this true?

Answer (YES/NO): NO